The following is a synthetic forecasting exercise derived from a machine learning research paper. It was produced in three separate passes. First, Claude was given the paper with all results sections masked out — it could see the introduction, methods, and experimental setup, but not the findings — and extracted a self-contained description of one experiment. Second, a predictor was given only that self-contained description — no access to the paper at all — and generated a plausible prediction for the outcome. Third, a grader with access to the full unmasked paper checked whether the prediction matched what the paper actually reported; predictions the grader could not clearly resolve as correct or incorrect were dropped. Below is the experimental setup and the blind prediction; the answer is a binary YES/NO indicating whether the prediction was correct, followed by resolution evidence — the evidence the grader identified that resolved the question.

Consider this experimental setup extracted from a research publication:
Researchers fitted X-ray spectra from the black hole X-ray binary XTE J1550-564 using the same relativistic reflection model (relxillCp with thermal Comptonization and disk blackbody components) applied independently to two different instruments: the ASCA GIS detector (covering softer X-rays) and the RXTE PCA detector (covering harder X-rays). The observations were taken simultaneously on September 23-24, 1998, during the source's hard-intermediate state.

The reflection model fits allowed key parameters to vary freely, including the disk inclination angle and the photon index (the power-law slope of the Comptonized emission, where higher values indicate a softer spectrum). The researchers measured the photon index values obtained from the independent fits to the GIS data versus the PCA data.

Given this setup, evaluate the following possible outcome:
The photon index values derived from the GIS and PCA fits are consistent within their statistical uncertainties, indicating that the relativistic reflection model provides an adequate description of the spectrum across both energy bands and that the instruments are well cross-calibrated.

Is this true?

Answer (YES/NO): NO